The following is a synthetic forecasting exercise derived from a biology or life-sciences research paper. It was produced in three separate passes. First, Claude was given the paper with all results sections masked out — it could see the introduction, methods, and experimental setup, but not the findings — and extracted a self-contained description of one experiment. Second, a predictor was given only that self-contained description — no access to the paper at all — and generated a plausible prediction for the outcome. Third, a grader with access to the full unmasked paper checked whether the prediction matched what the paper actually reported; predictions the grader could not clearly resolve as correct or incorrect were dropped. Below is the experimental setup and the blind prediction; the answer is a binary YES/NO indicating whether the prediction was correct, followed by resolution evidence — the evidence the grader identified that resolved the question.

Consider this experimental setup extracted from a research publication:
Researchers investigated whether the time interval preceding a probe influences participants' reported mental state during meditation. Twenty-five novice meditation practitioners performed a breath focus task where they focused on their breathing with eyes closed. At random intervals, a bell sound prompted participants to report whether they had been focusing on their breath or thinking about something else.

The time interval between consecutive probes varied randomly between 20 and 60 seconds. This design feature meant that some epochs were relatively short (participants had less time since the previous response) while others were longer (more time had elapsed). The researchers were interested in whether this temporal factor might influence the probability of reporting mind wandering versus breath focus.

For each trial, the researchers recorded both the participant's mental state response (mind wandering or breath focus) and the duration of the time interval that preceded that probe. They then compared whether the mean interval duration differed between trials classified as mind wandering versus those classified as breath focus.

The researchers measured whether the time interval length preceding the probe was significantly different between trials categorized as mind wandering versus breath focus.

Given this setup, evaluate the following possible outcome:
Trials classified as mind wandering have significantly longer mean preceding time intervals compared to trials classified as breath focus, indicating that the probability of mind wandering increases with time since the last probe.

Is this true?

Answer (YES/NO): NO